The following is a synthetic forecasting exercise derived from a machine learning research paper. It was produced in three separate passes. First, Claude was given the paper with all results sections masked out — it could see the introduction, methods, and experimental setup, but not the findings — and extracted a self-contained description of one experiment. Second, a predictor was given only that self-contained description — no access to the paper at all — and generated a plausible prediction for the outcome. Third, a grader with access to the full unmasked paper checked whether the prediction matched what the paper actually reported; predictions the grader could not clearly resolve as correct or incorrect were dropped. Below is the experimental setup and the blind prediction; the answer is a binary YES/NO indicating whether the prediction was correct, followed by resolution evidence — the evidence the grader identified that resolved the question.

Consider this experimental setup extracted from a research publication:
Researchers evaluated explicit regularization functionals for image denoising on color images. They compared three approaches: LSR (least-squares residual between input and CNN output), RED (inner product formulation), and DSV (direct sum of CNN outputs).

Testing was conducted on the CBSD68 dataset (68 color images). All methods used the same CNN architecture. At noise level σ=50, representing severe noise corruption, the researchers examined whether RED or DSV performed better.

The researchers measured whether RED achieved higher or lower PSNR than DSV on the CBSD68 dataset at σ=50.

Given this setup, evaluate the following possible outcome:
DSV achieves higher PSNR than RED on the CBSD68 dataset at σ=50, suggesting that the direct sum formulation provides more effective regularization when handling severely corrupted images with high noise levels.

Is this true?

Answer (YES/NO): NO